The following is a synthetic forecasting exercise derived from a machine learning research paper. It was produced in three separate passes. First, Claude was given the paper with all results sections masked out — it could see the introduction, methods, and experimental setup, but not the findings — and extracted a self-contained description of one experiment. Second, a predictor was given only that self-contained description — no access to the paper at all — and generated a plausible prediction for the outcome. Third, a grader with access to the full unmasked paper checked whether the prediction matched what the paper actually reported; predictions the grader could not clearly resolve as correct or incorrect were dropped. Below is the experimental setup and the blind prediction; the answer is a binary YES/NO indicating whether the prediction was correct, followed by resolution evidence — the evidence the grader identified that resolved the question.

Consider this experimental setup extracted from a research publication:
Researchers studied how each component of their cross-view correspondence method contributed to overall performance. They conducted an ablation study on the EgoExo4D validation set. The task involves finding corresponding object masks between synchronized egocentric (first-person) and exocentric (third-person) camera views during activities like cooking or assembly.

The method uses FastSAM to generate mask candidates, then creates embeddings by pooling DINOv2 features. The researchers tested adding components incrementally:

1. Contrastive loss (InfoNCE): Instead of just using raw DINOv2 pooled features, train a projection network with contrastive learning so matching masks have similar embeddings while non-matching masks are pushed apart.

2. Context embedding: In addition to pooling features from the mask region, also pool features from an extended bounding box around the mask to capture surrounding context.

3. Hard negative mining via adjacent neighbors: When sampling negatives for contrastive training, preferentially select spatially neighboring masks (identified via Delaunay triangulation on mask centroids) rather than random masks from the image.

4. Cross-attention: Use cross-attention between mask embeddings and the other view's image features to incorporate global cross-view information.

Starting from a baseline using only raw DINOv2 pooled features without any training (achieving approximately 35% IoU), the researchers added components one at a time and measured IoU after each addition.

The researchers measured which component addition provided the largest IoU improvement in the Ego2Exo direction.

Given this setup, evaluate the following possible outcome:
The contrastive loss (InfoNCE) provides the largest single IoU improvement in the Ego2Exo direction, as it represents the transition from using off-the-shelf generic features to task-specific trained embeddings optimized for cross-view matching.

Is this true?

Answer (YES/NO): YES